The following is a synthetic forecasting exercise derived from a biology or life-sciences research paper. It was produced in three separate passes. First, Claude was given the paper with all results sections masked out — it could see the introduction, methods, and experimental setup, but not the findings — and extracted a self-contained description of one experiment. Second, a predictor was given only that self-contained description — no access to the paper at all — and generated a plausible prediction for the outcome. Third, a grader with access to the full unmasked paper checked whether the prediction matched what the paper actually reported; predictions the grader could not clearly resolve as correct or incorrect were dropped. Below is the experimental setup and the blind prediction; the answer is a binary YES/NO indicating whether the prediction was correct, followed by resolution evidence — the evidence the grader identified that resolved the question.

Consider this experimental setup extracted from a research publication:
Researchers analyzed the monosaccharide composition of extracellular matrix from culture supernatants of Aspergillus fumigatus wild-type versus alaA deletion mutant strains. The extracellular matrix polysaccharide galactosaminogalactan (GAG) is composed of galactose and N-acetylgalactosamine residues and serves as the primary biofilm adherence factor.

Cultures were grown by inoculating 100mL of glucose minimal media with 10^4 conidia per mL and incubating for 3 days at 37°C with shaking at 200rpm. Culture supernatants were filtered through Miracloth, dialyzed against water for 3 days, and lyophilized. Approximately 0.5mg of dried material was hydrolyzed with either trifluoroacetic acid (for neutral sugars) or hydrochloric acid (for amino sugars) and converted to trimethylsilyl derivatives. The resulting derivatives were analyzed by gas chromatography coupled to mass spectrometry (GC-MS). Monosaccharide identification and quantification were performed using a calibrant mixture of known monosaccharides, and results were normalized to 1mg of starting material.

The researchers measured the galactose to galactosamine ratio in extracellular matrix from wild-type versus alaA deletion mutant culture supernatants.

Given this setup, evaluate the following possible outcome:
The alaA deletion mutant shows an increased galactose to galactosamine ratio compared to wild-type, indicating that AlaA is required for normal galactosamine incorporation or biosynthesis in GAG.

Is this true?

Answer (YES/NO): NO